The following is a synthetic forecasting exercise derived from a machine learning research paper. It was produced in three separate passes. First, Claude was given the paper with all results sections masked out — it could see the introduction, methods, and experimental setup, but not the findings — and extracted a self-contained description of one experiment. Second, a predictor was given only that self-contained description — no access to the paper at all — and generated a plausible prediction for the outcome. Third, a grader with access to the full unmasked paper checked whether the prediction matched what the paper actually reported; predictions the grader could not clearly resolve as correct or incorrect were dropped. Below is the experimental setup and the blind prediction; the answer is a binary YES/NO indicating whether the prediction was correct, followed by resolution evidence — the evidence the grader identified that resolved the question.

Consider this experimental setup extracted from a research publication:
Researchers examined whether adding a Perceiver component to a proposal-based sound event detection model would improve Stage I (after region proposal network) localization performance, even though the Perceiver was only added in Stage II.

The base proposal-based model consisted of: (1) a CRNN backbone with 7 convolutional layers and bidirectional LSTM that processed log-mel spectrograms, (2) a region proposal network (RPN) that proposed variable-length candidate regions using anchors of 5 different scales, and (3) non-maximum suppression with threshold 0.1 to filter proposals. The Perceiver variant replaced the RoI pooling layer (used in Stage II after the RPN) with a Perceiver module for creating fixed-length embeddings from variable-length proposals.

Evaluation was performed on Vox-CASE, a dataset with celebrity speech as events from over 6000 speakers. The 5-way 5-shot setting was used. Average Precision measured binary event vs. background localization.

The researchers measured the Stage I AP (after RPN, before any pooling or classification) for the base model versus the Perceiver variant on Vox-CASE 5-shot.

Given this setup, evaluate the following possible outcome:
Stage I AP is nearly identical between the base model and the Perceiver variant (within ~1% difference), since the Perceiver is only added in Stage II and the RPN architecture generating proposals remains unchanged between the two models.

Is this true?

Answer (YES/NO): NO